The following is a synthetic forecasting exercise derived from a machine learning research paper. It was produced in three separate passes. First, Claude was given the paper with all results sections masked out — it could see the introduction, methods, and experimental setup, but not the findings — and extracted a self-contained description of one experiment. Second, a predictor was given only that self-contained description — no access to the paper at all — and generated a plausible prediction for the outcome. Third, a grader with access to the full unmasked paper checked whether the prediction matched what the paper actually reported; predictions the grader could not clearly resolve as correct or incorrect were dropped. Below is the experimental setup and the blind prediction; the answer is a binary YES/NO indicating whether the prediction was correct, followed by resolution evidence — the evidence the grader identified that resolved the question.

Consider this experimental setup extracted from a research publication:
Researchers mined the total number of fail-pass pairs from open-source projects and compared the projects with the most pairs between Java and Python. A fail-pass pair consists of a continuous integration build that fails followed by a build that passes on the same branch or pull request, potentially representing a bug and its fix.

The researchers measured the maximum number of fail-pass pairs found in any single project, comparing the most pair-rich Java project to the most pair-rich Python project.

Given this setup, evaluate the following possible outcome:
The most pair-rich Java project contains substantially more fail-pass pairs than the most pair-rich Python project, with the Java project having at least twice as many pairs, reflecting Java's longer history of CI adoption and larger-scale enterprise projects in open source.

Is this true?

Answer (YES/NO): NO